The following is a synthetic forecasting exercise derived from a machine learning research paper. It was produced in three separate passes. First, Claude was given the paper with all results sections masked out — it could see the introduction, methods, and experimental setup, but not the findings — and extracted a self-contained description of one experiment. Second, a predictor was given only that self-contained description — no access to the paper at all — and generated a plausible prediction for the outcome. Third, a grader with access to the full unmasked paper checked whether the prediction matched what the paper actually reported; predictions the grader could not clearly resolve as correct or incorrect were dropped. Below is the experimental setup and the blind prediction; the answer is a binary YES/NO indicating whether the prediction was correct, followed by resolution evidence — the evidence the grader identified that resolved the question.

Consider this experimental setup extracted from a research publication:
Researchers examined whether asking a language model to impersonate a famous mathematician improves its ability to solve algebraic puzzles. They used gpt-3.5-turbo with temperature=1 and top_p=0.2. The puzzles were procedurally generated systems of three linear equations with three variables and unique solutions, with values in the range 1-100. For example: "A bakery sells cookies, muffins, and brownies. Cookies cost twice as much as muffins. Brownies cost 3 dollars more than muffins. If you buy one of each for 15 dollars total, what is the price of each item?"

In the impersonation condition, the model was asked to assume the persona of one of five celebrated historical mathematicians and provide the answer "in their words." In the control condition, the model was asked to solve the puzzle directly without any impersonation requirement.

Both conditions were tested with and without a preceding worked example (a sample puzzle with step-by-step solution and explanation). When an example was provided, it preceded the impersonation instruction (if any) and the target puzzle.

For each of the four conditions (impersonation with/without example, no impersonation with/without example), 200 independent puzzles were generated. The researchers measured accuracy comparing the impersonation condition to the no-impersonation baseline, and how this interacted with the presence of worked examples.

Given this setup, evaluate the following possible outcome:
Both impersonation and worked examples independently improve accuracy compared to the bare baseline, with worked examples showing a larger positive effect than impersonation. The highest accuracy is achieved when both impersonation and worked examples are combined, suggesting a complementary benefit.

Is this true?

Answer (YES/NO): NO